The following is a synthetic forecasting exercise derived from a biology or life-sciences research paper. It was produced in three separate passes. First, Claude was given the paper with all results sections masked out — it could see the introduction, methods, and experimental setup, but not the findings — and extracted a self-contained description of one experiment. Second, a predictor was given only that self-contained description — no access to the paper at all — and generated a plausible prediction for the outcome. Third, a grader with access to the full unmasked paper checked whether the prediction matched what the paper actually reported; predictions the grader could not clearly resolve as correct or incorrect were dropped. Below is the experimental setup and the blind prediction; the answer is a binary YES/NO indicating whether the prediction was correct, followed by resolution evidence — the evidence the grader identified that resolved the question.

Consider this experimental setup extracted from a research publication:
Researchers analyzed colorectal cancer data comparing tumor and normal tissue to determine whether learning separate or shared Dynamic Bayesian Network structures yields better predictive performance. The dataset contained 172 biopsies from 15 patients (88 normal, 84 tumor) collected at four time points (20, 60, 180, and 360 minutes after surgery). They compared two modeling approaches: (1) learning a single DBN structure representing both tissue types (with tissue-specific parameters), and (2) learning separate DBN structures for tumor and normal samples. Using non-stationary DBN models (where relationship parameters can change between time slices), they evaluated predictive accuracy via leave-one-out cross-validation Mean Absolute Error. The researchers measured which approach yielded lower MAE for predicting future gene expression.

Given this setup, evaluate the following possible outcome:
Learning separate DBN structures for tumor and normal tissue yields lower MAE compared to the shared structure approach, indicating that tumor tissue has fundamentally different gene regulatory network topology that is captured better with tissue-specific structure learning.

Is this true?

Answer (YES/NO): YES